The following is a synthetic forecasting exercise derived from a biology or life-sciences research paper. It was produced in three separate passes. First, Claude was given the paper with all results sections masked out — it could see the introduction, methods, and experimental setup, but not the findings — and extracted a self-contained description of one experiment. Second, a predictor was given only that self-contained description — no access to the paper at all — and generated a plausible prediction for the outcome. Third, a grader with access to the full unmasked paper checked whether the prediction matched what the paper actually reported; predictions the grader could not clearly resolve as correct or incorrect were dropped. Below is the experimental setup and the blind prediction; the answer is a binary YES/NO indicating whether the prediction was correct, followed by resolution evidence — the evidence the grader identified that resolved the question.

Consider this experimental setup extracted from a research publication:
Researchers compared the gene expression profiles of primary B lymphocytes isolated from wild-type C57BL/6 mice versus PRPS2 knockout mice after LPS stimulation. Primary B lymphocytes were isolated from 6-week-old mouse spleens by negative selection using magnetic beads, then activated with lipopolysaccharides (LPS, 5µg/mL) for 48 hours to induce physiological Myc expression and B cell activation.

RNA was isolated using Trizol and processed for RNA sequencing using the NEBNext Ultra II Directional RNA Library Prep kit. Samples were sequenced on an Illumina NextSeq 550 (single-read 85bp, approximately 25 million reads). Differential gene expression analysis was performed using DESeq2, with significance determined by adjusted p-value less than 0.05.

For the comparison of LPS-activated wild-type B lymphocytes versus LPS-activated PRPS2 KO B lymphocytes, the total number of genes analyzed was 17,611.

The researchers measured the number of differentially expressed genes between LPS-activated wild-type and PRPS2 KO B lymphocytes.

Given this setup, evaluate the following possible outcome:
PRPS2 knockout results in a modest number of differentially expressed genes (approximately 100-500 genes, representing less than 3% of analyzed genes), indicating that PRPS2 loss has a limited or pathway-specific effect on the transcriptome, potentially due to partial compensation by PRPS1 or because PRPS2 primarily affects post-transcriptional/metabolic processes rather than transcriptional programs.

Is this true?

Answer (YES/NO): NO